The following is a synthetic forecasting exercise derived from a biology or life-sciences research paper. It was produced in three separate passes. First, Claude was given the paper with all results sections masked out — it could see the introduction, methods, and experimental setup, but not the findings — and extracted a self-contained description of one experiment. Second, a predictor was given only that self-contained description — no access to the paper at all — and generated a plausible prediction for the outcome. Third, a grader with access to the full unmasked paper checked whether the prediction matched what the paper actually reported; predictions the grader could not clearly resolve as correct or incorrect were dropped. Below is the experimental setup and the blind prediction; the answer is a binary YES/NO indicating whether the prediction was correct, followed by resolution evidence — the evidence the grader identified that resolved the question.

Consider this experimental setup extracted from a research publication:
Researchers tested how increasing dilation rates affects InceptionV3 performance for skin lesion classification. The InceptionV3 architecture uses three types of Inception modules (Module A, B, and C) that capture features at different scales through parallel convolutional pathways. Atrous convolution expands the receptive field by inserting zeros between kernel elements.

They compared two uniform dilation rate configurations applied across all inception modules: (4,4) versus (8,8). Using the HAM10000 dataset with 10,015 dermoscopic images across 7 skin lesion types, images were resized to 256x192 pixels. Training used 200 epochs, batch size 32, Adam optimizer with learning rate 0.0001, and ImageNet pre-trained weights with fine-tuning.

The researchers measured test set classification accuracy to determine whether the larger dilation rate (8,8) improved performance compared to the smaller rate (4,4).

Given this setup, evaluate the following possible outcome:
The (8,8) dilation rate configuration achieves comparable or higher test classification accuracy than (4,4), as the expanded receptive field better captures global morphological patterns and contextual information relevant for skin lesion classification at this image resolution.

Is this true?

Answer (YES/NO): NO